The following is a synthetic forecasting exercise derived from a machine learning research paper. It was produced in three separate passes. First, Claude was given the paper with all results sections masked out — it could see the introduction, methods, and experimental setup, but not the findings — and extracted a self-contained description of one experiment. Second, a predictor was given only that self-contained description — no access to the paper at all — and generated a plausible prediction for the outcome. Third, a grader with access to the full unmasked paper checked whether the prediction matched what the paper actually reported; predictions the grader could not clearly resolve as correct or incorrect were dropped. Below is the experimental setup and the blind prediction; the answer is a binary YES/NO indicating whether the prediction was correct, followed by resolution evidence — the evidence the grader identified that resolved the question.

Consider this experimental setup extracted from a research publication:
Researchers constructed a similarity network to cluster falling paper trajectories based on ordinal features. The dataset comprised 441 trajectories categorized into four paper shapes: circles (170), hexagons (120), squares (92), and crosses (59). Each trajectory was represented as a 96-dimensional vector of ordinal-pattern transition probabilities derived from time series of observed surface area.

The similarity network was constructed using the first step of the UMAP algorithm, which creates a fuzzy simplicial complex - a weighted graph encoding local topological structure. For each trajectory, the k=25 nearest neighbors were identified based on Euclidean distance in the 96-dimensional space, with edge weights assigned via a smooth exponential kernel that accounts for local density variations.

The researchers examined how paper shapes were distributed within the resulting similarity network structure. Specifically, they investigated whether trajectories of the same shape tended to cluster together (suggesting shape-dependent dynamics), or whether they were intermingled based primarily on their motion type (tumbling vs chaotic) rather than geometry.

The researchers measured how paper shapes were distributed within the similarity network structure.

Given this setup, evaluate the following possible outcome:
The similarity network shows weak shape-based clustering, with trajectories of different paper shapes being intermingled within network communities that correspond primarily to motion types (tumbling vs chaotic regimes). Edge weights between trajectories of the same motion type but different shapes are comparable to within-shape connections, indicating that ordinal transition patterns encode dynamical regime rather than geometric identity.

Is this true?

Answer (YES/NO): YES